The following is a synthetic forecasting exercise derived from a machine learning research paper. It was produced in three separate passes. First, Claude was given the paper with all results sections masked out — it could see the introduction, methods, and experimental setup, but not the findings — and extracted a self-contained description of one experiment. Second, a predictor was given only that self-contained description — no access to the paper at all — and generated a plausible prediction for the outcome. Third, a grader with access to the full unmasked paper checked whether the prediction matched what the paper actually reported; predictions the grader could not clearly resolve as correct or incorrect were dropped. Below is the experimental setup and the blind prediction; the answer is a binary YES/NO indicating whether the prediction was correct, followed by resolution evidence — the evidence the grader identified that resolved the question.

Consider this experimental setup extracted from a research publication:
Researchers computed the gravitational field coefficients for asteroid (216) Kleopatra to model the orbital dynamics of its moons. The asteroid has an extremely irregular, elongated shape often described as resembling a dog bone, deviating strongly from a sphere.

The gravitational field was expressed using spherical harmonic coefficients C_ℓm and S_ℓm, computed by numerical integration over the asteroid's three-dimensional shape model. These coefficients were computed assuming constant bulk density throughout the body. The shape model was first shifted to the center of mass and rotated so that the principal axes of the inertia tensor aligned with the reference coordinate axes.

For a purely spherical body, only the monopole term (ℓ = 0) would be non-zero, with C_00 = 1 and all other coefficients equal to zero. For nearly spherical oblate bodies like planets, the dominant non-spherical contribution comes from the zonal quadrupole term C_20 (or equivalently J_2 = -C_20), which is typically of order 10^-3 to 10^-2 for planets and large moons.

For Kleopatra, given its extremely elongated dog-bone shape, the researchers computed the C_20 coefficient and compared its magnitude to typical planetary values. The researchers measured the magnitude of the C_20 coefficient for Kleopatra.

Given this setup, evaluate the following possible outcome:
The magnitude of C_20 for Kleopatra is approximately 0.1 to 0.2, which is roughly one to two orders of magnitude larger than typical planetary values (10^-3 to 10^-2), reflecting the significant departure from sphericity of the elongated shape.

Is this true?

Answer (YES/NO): NO